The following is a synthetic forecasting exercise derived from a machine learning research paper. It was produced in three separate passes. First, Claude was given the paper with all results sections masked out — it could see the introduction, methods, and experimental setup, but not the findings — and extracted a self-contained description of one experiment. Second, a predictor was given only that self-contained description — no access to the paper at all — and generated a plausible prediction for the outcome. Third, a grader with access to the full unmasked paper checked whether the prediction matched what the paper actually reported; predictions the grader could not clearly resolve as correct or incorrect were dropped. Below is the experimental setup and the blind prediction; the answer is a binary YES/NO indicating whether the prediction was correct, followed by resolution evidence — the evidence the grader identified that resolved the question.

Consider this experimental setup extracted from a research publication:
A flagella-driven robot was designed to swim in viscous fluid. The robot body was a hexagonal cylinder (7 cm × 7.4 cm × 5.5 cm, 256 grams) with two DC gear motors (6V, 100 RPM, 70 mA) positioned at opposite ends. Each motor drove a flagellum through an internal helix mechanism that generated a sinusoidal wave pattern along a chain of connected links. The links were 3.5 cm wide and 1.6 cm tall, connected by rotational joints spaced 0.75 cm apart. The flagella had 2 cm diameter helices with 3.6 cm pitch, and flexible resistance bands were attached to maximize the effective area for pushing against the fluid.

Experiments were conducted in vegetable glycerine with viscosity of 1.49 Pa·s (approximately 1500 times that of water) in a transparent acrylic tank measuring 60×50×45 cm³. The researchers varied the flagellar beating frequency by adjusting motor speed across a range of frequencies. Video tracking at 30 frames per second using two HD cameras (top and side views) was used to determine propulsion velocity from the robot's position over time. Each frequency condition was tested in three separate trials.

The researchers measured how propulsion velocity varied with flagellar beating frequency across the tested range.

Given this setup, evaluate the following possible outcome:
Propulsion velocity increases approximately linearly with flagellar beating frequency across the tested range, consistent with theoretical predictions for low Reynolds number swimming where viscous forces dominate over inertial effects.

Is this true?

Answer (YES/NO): NO